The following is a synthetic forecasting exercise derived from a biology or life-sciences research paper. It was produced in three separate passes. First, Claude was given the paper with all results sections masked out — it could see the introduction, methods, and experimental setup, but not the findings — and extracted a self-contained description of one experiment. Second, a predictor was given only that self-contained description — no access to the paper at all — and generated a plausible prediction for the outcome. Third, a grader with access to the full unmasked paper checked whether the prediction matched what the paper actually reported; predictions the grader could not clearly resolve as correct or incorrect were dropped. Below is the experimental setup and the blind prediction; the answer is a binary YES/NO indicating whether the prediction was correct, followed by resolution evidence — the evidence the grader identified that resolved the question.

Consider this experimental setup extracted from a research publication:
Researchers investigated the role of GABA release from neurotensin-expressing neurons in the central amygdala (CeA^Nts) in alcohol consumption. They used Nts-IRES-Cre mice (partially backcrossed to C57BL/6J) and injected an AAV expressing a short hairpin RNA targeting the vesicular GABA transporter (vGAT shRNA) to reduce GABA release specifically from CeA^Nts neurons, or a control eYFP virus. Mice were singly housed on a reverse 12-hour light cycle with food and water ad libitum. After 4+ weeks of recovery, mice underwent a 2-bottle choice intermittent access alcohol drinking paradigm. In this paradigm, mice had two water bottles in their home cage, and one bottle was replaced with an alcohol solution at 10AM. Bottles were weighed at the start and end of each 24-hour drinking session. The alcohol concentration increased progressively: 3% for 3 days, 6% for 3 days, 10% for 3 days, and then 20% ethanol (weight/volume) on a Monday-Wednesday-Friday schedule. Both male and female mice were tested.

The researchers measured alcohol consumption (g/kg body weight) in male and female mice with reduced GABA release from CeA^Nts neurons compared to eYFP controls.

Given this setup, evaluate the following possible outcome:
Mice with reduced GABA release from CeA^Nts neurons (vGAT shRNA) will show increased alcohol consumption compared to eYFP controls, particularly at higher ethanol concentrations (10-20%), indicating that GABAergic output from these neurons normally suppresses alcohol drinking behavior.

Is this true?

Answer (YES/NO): NO